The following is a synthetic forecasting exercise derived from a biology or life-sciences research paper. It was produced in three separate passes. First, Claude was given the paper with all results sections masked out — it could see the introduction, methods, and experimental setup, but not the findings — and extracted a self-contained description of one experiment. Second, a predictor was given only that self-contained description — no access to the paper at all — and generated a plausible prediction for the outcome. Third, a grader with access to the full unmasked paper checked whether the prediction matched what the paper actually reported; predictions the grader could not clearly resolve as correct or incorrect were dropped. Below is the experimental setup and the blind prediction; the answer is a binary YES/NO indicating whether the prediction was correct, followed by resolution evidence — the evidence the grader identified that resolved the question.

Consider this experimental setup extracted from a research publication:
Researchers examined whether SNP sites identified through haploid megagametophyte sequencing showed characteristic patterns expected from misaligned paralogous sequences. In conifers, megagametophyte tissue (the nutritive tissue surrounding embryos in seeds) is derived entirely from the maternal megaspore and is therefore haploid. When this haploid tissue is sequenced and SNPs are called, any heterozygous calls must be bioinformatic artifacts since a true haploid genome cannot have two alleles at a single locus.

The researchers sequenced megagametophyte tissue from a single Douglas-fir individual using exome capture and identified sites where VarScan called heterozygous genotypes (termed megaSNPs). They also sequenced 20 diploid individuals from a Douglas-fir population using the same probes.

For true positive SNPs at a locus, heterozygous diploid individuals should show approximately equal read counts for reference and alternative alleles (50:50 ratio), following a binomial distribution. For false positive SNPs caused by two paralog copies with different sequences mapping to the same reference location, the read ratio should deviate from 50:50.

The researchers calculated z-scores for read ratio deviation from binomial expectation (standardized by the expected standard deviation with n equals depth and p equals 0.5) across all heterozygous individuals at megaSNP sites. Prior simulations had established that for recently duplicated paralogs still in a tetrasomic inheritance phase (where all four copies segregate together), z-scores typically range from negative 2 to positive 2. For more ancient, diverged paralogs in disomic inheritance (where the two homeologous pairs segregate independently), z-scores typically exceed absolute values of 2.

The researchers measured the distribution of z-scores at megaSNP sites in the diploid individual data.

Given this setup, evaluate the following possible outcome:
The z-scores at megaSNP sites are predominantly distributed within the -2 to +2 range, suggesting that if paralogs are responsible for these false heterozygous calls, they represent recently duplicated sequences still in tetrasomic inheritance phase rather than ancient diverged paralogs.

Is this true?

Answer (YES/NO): NO